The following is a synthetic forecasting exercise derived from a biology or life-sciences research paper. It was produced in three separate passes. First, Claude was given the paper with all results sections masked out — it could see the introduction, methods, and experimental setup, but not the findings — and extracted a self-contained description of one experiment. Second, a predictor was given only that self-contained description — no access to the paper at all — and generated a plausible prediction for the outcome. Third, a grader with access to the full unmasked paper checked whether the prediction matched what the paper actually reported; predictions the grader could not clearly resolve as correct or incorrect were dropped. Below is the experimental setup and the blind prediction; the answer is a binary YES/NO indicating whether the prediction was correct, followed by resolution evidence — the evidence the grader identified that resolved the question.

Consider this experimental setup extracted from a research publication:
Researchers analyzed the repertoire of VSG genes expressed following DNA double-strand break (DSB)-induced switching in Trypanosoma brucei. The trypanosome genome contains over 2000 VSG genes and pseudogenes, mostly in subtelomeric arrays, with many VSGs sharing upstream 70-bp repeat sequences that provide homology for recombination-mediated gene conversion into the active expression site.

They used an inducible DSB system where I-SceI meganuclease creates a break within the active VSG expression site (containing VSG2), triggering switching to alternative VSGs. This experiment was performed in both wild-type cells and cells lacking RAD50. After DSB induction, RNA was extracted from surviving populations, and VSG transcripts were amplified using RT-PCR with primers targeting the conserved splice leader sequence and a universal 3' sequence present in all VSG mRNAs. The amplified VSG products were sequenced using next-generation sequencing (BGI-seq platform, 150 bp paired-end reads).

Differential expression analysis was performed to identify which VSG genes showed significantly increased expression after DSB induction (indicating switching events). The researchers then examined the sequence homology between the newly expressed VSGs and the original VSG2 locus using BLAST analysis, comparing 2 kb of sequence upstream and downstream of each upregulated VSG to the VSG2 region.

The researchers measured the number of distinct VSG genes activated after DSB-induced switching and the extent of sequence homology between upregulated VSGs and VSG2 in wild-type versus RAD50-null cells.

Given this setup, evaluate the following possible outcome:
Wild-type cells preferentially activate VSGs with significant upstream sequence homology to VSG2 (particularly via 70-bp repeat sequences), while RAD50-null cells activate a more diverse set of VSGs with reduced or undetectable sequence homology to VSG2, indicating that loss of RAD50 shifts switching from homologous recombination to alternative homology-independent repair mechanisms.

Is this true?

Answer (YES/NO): NO